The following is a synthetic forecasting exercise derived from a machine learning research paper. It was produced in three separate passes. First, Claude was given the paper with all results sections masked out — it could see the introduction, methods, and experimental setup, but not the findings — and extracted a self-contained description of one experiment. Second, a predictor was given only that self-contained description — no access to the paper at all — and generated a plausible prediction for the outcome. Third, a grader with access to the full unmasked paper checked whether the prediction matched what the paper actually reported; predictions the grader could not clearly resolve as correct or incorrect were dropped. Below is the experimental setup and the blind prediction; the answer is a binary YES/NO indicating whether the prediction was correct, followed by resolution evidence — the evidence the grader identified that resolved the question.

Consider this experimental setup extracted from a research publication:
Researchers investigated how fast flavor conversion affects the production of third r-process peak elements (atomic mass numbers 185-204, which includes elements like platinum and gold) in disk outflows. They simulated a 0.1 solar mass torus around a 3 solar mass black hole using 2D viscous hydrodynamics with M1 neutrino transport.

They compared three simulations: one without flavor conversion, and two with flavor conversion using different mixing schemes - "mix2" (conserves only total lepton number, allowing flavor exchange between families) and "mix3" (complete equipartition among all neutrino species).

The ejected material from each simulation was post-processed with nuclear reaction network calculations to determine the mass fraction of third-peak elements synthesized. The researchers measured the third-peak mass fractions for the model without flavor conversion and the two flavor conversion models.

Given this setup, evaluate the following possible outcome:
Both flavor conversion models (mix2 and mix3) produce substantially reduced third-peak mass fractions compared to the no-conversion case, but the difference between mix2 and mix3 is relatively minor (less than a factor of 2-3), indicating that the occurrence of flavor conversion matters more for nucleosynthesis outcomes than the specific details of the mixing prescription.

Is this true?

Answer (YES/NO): NO